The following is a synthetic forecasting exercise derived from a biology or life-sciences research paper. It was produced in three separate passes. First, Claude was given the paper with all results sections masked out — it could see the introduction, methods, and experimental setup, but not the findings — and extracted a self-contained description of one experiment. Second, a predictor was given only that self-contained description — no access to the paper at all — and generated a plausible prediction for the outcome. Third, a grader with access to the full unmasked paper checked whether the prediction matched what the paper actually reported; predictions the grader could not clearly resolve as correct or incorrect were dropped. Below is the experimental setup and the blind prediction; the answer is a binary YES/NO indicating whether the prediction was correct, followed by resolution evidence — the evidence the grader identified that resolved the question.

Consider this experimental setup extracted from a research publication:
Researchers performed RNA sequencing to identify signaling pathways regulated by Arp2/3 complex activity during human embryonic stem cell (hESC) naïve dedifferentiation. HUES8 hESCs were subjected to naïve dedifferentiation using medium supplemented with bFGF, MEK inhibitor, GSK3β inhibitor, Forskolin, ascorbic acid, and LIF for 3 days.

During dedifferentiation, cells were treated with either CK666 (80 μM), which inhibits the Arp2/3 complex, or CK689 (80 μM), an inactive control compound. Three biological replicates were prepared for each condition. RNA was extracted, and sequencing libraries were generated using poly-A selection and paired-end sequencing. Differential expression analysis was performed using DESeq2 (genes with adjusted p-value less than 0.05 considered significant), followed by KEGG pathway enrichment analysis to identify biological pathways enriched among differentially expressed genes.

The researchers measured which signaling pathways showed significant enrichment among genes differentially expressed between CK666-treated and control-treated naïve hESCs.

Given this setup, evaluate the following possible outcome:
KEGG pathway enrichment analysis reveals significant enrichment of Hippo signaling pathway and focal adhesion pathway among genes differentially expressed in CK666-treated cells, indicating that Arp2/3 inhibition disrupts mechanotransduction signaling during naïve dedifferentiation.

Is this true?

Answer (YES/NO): NO